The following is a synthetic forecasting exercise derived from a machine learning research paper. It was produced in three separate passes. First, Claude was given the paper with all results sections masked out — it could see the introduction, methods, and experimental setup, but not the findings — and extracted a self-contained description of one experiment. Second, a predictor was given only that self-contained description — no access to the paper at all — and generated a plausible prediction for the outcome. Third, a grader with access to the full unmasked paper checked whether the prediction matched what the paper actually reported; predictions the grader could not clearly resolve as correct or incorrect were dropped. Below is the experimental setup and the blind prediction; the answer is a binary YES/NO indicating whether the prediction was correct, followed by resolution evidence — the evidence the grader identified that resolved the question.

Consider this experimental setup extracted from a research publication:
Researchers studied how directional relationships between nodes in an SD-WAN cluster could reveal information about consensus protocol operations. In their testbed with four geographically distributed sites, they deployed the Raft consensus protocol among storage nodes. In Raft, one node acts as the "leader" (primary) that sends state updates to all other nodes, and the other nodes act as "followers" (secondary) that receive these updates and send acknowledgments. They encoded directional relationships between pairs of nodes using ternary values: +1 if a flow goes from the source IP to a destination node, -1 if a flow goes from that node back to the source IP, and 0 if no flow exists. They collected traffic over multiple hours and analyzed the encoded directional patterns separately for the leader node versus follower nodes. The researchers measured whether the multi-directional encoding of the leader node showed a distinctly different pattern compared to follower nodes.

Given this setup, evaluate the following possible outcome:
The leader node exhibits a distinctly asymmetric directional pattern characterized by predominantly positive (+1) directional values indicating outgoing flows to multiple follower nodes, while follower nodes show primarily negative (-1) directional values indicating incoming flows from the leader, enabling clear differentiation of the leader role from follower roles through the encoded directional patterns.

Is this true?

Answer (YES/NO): NO